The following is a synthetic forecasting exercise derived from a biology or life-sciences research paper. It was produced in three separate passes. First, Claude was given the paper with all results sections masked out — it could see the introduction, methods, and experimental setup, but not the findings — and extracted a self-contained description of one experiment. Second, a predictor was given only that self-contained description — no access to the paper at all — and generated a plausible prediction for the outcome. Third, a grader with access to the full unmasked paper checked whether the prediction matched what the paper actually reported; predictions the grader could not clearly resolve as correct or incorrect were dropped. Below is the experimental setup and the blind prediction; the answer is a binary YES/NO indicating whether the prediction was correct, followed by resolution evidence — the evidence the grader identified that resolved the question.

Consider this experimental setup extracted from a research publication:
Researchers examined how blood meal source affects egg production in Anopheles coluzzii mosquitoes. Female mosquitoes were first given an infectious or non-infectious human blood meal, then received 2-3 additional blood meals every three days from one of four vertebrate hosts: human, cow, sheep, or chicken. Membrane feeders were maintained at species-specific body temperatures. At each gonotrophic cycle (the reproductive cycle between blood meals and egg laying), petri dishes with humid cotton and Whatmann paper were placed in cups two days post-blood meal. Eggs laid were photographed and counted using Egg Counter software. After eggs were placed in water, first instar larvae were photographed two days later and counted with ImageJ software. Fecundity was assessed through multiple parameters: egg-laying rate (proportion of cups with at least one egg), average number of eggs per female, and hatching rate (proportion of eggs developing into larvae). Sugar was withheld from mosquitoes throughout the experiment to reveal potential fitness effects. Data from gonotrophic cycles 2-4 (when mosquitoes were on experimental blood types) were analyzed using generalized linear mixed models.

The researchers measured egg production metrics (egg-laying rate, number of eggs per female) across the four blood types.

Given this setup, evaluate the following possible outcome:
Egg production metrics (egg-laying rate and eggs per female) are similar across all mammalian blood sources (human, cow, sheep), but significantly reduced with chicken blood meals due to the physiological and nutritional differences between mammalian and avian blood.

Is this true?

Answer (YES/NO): NO